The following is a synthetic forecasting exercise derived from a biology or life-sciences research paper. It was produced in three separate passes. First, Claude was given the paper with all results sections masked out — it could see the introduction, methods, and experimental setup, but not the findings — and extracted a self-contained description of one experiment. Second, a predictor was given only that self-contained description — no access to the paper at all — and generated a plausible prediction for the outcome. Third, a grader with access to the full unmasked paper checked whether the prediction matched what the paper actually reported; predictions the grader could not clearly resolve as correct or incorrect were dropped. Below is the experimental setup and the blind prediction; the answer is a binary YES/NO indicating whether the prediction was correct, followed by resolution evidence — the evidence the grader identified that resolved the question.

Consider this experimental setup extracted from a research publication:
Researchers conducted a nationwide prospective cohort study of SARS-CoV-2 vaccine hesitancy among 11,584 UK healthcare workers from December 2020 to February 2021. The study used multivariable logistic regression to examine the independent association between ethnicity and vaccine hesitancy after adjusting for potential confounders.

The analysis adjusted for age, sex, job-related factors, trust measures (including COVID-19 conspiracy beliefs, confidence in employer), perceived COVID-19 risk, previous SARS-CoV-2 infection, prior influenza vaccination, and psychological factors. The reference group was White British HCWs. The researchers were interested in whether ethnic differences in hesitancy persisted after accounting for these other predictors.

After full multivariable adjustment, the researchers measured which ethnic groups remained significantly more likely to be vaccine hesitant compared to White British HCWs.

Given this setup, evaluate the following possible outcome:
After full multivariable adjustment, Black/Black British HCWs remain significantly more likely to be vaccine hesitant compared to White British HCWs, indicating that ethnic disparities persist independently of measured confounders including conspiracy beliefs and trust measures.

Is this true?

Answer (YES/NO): YES